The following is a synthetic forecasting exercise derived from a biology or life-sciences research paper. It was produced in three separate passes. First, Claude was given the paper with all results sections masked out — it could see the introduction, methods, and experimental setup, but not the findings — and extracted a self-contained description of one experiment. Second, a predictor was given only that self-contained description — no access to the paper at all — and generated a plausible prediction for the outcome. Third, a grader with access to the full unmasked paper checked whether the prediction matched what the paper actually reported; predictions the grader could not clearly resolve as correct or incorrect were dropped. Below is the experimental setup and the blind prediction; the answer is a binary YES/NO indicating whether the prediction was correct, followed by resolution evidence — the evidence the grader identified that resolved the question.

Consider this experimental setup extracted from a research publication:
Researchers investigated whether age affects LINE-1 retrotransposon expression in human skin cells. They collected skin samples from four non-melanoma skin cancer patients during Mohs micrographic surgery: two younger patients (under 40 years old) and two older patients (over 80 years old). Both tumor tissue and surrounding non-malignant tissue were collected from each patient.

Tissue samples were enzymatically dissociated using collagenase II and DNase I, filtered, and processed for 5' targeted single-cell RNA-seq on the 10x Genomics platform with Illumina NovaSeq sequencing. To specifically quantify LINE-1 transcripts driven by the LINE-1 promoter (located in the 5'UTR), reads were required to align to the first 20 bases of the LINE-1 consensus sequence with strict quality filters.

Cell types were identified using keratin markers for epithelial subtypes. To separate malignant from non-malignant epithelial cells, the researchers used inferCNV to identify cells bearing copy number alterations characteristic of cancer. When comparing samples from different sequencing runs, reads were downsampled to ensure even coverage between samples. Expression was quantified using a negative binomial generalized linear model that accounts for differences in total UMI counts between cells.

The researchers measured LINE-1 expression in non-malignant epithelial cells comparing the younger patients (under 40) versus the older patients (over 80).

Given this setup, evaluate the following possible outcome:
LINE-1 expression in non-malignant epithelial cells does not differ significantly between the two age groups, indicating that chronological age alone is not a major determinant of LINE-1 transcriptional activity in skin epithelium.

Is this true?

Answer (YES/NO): NO